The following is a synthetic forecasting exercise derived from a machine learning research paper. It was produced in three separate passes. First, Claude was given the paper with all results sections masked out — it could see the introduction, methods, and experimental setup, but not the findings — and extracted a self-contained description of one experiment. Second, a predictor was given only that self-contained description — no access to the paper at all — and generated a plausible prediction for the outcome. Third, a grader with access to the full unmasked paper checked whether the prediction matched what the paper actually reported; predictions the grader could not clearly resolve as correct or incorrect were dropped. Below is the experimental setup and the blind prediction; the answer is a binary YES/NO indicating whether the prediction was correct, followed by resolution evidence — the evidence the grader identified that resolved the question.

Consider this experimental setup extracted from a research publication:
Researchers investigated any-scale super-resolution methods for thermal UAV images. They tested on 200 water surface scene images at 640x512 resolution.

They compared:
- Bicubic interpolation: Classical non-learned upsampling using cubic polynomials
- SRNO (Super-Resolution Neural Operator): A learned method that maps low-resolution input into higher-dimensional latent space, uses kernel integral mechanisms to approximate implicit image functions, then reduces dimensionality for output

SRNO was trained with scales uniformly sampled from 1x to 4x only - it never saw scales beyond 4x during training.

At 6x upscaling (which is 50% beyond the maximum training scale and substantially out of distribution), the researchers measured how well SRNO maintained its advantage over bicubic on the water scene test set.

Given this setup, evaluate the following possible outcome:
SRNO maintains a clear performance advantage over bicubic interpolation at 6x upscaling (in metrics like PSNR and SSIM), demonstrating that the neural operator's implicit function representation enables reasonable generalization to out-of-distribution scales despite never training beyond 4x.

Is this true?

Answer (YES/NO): YES